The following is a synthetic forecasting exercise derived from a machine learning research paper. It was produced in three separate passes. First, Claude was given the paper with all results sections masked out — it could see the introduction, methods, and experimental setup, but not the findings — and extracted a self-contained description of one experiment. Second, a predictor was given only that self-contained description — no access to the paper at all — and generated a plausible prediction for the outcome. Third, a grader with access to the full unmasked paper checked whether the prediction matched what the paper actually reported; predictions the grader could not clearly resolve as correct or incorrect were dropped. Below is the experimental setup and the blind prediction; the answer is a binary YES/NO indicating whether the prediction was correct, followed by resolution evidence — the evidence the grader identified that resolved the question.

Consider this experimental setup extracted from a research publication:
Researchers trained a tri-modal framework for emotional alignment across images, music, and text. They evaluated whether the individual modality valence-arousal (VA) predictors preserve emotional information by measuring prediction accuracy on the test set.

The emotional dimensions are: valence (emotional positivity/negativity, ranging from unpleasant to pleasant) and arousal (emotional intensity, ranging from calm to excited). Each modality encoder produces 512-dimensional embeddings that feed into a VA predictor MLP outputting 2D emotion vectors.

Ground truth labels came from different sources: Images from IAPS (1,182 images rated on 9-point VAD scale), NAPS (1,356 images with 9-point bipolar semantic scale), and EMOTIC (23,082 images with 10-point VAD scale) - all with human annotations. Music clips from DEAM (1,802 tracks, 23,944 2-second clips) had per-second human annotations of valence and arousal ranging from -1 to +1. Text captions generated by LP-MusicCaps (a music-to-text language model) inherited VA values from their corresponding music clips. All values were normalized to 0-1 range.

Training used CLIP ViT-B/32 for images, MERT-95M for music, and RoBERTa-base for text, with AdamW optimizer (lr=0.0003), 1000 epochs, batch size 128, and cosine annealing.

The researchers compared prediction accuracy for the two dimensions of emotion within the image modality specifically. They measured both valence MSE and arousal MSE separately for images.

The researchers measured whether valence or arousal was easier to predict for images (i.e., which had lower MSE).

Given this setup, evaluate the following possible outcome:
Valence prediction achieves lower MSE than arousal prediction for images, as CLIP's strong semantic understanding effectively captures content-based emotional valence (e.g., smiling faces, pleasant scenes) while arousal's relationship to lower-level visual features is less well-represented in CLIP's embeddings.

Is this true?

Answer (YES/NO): YES